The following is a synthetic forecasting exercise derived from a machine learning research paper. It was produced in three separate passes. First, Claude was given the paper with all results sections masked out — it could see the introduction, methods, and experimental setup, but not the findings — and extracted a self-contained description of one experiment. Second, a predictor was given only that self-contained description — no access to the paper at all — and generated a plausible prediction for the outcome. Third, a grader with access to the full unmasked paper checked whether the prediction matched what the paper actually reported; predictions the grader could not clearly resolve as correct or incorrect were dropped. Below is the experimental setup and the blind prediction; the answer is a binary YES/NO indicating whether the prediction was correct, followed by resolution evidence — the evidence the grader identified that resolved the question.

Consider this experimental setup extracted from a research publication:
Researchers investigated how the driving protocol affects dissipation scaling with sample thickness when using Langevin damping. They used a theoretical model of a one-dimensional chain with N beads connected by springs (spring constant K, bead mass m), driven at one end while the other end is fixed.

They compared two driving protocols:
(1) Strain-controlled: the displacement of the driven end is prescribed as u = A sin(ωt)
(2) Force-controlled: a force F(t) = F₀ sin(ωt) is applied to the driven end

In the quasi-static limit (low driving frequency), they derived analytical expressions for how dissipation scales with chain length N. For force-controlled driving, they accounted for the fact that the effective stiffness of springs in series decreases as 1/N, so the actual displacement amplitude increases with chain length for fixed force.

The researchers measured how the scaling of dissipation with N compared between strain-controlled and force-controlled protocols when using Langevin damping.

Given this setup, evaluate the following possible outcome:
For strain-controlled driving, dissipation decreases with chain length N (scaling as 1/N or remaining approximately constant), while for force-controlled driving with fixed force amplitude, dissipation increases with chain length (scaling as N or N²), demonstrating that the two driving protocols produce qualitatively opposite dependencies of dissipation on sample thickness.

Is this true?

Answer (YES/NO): NO